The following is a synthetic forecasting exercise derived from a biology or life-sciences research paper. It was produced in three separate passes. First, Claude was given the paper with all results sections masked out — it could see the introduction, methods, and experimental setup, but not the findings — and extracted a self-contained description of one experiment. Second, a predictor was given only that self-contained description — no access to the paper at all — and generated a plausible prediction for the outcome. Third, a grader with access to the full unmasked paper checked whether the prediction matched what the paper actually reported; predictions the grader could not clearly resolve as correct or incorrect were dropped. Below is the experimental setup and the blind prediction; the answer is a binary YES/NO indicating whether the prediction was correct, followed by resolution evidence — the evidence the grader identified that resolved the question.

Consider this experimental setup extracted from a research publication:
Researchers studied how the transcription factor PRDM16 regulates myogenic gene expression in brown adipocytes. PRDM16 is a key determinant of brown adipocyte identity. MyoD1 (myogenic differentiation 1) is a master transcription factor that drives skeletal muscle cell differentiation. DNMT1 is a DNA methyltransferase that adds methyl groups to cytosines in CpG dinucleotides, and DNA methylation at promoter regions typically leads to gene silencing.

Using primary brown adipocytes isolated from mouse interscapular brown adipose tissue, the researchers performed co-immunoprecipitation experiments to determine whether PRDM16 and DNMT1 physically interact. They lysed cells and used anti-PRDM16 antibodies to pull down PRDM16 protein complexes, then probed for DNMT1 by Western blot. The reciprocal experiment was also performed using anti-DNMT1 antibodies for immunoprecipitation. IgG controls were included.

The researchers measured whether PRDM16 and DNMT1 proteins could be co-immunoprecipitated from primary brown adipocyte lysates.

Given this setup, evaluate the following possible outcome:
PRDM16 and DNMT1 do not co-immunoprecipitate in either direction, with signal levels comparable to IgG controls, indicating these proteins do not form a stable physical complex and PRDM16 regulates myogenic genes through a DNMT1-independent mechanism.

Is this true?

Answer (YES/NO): NO